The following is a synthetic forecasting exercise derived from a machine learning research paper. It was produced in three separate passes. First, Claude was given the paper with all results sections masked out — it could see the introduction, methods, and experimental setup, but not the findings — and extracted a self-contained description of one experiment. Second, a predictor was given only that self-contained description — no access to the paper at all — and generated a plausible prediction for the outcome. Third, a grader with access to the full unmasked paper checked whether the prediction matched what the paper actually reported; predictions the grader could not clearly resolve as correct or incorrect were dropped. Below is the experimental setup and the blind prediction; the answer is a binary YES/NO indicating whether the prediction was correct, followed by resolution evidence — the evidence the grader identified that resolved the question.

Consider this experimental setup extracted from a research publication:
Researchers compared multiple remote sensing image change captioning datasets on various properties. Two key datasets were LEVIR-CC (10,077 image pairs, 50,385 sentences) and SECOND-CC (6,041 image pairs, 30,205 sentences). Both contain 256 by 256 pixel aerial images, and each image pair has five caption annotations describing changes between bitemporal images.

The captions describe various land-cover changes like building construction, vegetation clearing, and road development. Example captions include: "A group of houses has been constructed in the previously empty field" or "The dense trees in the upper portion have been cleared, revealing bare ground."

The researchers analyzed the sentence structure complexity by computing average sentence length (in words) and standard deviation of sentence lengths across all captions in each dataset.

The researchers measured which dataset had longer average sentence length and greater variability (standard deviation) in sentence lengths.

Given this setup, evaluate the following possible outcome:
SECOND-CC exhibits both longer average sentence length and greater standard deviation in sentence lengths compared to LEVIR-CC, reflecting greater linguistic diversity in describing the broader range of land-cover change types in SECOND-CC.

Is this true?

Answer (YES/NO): YES